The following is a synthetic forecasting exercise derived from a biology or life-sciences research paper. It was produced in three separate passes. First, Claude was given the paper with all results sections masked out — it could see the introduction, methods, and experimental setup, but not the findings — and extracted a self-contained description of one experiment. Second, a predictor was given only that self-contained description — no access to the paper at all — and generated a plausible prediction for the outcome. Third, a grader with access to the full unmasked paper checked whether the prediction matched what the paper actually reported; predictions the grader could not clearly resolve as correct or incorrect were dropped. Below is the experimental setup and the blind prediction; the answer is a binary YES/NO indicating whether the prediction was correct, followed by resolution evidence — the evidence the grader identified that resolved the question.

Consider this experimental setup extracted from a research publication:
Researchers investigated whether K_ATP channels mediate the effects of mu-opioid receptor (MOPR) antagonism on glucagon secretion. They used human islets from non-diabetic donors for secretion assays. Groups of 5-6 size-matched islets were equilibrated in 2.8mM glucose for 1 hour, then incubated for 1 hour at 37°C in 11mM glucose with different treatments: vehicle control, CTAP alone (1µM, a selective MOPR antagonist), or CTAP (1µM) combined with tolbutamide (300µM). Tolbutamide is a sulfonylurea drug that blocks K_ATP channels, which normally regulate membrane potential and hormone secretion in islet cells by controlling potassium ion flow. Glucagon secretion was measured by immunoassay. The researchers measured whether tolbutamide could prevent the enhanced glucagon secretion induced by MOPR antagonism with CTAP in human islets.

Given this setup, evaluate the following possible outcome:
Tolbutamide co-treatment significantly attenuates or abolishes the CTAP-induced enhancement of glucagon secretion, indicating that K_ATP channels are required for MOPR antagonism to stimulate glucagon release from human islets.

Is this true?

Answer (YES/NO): NO